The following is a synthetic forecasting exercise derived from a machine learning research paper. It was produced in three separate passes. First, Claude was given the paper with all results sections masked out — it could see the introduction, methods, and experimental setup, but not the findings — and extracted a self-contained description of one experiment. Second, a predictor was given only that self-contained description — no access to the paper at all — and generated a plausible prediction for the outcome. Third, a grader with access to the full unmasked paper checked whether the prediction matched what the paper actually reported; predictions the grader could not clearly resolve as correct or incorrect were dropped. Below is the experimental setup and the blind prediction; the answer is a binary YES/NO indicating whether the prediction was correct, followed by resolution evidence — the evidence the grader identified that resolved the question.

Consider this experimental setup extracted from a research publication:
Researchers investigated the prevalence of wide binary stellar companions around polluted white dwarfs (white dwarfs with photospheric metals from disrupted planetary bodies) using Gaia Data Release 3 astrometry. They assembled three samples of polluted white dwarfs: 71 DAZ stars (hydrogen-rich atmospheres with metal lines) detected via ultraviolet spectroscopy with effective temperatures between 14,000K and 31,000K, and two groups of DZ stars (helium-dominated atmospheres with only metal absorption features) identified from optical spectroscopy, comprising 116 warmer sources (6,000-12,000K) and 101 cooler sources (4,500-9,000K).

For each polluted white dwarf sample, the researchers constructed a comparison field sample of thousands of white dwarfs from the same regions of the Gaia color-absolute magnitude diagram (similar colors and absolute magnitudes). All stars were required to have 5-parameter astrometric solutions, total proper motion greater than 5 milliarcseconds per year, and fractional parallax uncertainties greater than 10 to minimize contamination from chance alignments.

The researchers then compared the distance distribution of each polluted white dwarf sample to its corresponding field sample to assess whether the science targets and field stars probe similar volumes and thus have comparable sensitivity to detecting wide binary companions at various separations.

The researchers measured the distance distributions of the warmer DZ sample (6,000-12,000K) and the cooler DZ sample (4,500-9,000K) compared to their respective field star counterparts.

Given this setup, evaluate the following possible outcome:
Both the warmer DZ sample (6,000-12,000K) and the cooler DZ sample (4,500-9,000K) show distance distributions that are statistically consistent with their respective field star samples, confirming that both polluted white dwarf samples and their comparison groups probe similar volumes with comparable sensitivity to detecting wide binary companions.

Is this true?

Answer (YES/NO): YES